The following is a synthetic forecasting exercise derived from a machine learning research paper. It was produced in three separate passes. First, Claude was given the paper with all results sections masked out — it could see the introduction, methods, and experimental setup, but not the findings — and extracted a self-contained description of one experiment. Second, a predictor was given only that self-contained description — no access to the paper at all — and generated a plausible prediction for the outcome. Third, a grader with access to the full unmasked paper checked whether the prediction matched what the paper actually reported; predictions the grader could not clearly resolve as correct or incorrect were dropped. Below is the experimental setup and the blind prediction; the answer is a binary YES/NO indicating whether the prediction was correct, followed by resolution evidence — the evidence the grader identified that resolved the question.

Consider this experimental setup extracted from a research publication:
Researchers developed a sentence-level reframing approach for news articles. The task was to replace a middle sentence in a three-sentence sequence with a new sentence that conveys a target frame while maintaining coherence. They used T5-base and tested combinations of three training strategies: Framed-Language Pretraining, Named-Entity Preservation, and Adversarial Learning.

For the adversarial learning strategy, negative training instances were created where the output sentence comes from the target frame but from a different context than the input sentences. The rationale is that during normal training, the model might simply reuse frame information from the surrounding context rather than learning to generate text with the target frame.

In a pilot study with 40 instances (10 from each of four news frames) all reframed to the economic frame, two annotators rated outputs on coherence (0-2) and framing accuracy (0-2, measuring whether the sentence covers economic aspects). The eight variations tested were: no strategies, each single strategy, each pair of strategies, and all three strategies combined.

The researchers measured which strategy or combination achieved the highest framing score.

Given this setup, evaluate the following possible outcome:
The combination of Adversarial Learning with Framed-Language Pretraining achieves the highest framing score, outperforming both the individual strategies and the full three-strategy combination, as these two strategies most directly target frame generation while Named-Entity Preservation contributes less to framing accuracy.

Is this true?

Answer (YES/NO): NO